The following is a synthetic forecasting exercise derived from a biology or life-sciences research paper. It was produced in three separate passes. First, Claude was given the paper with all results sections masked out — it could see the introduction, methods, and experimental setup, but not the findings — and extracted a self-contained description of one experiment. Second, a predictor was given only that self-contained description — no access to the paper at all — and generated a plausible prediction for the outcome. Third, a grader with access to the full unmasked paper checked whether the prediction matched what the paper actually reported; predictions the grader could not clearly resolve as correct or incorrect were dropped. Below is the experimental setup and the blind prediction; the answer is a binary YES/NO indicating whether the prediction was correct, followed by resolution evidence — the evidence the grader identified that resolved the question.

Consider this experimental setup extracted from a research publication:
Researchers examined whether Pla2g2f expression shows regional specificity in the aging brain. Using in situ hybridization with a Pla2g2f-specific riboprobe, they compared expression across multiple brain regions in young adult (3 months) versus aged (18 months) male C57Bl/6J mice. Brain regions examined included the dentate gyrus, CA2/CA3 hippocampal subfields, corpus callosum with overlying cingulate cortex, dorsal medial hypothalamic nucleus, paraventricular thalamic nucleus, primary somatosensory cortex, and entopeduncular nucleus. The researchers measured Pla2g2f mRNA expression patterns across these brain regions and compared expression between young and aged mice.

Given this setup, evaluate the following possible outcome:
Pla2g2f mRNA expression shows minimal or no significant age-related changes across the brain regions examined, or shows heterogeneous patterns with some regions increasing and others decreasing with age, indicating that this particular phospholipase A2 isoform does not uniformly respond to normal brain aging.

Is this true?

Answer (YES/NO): NO